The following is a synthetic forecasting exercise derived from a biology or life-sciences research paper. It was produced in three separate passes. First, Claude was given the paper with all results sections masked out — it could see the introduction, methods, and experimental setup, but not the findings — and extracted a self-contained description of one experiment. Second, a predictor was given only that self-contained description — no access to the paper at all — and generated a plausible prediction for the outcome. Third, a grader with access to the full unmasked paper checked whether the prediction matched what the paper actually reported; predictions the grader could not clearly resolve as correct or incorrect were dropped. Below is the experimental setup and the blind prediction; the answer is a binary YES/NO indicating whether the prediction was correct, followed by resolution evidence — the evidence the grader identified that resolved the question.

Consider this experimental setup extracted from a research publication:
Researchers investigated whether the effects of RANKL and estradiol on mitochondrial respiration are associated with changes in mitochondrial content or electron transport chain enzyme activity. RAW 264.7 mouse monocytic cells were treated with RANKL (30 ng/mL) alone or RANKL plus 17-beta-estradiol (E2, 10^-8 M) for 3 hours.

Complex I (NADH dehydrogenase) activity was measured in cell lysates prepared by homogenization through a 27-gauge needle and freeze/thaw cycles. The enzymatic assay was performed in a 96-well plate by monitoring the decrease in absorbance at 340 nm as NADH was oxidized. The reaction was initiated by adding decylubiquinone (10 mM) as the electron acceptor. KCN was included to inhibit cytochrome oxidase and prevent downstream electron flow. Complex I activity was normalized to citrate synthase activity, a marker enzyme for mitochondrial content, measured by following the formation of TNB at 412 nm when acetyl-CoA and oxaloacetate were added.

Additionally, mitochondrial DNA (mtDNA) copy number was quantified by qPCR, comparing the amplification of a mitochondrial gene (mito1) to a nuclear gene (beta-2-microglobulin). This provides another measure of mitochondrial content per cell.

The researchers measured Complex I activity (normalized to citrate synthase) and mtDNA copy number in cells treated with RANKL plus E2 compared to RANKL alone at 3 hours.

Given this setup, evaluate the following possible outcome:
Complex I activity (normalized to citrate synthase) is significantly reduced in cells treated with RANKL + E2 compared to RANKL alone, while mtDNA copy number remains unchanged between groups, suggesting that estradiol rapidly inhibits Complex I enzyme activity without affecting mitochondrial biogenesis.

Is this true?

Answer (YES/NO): YES